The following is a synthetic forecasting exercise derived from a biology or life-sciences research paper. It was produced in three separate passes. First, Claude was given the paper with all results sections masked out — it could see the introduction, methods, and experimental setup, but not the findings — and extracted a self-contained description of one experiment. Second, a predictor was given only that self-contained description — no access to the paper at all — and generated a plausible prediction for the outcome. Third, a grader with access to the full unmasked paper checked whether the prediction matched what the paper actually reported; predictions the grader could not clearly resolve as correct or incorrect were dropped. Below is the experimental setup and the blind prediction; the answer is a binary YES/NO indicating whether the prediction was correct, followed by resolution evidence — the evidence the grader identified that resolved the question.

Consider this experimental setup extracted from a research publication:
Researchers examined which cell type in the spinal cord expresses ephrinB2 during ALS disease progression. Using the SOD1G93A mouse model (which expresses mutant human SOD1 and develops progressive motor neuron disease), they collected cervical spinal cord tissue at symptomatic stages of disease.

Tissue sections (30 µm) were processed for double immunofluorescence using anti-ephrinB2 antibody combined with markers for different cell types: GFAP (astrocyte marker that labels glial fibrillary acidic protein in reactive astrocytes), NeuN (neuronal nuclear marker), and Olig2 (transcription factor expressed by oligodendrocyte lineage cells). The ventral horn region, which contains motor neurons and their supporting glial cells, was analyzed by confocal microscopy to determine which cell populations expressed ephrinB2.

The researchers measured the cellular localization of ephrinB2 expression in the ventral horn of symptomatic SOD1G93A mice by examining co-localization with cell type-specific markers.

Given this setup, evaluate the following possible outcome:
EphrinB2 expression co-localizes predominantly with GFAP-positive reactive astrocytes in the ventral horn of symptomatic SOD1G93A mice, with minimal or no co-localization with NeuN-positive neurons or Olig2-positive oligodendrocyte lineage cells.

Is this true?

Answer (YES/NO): YES